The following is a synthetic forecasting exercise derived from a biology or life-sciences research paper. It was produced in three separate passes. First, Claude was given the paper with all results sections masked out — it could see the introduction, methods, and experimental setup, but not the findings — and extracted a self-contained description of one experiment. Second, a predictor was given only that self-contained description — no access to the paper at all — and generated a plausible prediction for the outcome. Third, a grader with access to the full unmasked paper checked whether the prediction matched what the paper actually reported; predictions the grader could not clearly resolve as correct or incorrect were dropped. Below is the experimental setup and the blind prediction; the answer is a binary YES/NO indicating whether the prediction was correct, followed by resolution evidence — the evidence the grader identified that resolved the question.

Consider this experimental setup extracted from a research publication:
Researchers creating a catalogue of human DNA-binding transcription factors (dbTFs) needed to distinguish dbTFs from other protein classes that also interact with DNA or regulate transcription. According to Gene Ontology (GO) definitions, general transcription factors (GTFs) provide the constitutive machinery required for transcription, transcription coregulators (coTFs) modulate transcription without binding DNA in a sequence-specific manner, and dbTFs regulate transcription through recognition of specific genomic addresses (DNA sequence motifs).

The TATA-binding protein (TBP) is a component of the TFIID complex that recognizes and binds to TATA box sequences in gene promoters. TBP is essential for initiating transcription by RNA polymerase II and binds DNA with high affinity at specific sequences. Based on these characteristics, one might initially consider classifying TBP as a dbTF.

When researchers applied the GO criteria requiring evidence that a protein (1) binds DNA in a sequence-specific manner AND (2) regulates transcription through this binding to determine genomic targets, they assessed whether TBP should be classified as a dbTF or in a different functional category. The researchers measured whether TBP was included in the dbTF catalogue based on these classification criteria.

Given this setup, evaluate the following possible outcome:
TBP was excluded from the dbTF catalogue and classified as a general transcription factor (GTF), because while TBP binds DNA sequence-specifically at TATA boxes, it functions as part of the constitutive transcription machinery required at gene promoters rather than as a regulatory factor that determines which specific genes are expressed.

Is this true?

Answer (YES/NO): YES